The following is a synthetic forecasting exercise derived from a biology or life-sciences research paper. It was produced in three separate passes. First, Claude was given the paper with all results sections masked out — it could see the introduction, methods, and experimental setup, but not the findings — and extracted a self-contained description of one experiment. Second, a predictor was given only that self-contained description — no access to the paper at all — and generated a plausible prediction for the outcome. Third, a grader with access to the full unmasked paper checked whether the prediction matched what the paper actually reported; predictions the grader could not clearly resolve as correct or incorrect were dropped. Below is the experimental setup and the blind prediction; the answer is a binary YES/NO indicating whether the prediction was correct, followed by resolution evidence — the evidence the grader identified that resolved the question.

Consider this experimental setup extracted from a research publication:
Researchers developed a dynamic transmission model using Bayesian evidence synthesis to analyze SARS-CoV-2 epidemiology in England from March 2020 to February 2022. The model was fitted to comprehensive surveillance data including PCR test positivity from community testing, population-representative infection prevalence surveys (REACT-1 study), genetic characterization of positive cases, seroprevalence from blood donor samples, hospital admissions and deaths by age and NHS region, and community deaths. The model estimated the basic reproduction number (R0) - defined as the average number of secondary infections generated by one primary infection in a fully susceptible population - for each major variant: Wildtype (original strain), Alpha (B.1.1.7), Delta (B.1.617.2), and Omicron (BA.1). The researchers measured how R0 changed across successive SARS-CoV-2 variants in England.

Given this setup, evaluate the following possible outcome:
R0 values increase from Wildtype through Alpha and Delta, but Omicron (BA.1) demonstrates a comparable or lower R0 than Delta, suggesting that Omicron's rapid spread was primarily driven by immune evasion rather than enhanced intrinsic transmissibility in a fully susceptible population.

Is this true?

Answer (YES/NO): NO